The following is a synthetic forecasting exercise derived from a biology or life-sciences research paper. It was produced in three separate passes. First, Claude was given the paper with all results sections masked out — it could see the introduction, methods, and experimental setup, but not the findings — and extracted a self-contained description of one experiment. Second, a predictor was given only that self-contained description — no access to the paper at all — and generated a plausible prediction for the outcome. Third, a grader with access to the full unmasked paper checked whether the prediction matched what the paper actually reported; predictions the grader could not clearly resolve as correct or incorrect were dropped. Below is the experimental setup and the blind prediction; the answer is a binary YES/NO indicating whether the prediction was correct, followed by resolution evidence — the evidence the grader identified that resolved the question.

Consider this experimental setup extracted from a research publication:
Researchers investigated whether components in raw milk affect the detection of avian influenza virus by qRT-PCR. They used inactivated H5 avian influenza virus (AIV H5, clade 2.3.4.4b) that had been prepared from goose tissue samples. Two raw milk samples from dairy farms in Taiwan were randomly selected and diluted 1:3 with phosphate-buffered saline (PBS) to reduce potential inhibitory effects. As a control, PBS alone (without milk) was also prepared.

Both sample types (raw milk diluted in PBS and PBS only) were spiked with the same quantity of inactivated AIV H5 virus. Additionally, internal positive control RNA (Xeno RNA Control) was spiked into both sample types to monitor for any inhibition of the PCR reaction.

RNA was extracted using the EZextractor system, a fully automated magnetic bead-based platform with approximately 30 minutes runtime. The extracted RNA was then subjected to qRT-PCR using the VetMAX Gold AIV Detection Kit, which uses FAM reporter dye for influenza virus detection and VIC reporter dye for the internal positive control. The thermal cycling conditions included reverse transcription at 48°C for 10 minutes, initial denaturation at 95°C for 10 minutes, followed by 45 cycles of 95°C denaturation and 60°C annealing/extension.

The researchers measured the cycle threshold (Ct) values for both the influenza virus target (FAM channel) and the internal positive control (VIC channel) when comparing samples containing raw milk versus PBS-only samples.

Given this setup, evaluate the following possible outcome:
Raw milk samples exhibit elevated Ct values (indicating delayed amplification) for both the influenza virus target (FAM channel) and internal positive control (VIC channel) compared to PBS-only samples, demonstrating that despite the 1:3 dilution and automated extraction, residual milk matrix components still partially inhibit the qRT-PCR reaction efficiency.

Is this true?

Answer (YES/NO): NO